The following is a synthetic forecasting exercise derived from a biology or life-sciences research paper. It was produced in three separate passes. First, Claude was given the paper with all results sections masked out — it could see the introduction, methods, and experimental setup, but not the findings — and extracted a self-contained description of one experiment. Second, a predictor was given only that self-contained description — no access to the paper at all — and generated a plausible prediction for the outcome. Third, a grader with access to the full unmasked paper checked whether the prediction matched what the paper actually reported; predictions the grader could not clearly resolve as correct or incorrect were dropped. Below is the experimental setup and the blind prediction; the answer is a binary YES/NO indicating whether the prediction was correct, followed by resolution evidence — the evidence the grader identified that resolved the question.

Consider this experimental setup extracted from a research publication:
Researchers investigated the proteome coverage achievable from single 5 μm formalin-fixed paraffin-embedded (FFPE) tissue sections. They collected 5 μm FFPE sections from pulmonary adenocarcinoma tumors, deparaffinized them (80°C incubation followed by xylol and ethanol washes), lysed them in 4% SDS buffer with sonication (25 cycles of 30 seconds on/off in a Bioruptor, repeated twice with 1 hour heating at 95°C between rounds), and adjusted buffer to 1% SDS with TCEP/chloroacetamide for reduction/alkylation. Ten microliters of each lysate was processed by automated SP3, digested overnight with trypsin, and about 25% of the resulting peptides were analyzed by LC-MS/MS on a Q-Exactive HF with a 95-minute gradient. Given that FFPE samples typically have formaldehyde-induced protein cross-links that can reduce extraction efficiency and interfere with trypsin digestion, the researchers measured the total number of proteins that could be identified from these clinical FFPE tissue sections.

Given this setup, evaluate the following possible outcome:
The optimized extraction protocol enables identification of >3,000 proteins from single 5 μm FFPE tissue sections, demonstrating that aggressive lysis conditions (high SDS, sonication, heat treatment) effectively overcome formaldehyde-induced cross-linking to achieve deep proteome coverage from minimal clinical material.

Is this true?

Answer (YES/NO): YES